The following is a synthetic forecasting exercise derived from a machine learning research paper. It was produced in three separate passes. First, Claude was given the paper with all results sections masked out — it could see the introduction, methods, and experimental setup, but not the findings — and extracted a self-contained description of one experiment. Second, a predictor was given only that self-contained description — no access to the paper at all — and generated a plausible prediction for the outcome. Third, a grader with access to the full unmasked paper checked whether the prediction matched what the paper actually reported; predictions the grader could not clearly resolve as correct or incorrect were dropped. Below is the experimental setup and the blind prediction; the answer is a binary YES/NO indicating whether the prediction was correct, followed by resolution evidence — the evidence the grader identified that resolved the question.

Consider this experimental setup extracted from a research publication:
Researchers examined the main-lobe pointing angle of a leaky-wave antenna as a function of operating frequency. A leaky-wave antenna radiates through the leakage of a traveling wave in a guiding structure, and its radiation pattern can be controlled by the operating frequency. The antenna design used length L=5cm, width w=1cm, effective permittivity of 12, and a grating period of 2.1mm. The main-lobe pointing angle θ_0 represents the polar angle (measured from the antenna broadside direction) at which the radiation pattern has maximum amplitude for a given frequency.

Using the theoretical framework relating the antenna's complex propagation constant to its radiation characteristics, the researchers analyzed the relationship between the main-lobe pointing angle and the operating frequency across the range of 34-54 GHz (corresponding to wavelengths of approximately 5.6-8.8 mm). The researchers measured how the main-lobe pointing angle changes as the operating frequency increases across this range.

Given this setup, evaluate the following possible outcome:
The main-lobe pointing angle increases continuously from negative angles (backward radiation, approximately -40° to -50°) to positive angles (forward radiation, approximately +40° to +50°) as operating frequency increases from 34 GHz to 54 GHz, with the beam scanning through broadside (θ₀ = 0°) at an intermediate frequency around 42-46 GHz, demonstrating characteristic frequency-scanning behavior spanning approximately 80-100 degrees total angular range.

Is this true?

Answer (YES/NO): NO